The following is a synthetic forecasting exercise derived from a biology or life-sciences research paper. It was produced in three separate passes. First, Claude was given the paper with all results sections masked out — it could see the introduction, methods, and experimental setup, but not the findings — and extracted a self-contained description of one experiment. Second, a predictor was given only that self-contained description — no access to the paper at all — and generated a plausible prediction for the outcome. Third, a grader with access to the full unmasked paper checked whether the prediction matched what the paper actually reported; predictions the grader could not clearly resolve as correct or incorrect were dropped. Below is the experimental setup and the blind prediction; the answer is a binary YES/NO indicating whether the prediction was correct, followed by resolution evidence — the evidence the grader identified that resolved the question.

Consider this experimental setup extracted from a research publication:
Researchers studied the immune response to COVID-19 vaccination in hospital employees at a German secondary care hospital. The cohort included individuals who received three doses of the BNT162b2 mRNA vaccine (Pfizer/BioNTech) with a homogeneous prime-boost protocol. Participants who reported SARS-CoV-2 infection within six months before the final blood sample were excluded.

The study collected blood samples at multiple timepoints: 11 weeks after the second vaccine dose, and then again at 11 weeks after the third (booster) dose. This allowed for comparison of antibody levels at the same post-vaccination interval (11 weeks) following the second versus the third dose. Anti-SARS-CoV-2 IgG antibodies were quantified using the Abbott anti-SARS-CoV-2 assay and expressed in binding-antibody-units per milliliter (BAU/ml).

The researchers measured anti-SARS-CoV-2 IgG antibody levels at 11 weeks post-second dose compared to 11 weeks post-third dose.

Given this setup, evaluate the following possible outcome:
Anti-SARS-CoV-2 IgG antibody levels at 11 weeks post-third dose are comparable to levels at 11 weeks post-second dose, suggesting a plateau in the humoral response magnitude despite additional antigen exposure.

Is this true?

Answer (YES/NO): NO